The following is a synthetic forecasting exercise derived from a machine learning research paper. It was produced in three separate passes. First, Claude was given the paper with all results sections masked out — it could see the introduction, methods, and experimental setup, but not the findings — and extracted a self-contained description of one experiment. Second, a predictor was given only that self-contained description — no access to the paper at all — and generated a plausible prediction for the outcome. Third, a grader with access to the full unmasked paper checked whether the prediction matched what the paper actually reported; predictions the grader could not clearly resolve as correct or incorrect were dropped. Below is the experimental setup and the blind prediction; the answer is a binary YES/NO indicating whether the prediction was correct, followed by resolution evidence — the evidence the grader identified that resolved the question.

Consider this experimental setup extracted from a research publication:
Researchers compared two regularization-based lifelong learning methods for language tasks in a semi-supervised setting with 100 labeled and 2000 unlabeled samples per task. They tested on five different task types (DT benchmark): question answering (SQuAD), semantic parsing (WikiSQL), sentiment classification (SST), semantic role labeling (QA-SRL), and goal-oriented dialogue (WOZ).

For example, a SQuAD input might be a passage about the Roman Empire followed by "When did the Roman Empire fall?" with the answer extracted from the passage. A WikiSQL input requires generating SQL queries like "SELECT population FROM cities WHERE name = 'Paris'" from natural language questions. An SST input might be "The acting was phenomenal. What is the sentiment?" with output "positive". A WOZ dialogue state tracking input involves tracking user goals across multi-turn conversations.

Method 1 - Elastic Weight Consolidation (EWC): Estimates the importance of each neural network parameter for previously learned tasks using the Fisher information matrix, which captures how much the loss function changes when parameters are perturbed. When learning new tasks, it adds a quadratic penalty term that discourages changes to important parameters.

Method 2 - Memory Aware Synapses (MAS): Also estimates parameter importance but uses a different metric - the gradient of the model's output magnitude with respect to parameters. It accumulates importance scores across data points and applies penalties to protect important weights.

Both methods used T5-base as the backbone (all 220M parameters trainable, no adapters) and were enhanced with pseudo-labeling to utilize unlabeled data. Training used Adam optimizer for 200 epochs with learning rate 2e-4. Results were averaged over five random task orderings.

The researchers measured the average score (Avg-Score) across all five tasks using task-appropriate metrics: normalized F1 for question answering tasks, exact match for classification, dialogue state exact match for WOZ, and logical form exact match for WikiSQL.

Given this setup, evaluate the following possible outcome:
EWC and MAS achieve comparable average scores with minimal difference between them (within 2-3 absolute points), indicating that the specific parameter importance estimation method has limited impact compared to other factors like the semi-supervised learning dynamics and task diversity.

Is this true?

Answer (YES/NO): NO